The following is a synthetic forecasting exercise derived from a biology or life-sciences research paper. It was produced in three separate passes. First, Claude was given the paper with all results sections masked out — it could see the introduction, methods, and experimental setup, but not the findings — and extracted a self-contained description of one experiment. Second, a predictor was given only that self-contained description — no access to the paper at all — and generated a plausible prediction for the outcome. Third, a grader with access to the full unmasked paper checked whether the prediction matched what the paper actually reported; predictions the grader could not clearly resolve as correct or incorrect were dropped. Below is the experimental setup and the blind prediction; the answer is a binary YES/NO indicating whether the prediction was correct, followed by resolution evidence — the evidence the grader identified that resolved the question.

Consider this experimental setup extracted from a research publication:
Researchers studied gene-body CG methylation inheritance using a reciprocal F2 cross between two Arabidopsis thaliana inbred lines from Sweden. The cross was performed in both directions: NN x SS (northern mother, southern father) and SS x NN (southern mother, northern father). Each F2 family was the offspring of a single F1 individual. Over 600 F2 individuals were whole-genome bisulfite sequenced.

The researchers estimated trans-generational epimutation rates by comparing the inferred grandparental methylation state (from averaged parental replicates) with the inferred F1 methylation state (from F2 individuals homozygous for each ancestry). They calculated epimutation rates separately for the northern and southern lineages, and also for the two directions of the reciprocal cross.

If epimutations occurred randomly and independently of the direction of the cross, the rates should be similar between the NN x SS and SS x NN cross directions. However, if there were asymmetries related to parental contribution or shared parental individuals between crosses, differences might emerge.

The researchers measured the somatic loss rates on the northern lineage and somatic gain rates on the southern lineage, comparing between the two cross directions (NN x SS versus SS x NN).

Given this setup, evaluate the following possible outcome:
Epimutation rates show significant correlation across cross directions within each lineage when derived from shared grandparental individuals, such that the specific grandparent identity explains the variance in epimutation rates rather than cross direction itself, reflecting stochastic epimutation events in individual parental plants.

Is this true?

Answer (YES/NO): NO